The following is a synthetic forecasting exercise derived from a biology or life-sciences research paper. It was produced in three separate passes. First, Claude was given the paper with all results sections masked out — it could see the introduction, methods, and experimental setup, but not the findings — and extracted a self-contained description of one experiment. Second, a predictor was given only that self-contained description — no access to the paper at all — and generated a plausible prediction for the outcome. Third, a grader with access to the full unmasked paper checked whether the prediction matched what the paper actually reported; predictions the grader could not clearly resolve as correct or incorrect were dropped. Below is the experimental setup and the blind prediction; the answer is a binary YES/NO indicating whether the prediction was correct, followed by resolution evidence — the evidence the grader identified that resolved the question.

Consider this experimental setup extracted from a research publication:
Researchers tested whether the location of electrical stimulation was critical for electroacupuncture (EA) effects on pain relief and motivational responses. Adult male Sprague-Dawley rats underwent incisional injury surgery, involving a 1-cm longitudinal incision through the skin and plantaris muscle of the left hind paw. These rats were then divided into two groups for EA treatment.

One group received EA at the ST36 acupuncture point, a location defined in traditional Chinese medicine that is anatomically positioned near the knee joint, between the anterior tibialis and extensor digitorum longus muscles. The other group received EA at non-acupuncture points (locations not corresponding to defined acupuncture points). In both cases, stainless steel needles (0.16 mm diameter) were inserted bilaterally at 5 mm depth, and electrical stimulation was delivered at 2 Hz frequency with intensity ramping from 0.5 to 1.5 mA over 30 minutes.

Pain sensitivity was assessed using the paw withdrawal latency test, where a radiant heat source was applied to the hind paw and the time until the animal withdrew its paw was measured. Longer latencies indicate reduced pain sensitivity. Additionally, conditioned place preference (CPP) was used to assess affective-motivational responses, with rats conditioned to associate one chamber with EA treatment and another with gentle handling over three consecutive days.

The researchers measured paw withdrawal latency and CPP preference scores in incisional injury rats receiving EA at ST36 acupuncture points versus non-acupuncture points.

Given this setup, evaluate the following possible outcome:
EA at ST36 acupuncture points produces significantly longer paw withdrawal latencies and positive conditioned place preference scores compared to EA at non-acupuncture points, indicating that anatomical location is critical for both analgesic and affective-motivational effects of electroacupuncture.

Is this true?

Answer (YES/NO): YES